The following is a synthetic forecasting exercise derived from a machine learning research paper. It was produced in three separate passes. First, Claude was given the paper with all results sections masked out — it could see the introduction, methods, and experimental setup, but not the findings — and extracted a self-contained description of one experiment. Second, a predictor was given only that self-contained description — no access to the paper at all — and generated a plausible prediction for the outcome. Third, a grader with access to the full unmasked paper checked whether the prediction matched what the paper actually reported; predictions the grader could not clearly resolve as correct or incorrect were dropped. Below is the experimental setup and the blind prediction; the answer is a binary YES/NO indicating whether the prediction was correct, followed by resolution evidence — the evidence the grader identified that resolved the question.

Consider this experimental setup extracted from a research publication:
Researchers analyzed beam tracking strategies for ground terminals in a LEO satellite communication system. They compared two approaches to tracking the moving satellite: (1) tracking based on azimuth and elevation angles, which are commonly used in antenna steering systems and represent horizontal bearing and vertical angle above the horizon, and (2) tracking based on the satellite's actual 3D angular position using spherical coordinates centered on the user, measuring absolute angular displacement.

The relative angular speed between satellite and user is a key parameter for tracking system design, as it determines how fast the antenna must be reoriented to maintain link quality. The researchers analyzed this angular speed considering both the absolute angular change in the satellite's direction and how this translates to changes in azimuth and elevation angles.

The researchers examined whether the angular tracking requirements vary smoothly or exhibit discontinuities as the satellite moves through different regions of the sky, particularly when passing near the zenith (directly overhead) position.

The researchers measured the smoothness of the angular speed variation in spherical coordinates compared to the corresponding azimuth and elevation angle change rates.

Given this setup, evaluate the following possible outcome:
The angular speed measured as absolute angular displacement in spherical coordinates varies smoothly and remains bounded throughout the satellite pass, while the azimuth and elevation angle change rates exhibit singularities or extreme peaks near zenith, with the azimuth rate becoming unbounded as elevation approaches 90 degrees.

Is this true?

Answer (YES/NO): YES